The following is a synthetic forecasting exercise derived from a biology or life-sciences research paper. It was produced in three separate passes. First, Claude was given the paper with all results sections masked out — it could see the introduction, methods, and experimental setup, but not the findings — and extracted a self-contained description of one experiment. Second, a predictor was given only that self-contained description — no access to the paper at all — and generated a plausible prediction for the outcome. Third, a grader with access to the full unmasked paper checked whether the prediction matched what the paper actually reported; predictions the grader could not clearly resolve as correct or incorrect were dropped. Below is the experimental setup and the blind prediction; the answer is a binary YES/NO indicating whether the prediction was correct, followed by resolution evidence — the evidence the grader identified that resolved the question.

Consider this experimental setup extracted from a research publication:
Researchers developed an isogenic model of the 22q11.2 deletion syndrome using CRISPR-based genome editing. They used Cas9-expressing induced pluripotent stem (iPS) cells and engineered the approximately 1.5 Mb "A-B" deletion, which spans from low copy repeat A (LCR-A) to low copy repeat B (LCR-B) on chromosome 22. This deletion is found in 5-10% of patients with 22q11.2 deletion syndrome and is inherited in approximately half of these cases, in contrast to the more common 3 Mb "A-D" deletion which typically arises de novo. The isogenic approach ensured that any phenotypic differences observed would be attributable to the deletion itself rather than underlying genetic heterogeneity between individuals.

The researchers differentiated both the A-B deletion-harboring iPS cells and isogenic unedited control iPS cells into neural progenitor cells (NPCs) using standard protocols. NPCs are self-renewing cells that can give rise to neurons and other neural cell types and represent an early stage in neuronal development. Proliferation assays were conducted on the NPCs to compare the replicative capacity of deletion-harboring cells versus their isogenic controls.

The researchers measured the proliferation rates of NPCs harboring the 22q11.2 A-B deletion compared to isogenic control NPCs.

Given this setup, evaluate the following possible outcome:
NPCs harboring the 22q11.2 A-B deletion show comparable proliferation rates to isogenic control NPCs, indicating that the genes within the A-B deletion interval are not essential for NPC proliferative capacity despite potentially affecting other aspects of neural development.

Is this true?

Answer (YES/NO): NO